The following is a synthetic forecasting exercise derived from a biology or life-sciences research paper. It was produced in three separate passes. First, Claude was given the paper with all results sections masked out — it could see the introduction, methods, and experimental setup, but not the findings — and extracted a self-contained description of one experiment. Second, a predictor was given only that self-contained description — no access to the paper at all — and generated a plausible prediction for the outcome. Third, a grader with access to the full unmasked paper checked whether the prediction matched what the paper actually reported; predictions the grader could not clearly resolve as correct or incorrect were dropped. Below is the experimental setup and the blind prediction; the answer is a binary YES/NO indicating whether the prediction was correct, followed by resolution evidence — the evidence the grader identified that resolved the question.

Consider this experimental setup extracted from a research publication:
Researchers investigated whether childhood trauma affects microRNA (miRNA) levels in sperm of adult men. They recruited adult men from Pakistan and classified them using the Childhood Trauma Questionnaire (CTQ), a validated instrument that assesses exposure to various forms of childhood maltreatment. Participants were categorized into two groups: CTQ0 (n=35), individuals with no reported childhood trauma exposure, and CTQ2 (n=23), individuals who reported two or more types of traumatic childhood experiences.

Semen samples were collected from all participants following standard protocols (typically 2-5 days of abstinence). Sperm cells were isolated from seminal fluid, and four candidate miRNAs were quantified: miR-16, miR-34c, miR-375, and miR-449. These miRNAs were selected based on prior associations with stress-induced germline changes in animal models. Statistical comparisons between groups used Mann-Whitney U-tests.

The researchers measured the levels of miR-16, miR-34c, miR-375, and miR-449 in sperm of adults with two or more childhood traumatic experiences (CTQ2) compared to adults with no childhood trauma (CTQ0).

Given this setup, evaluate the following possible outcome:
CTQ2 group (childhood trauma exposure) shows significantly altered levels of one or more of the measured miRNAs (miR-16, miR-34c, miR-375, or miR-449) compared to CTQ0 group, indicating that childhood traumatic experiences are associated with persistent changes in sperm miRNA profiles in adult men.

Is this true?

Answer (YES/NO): YES